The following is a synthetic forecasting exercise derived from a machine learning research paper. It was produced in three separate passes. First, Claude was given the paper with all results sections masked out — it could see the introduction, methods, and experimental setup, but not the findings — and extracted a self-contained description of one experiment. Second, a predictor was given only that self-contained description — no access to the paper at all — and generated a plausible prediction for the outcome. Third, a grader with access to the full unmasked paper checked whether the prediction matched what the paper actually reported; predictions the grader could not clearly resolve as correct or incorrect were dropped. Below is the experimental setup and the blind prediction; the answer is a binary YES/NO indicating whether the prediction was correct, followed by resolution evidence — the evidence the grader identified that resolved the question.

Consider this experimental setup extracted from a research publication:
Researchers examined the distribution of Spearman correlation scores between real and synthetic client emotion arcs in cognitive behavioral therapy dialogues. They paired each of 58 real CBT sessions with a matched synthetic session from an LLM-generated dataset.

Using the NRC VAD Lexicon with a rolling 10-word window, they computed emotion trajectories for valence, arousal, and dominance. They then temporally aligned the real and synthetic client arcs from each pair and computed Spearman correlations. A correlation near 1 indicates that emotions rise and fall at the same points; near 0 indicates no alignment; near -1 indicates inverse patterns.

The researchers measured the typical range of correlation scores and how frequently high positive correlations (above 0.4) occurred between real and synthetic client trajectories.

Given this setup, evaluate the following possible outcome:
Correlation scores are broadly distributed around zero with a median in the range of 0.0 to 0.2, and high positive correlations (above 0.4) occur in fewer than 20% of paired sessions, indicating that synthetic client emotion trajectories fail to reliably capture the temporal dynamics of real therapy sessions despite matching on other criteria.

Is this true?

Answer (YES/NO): YES